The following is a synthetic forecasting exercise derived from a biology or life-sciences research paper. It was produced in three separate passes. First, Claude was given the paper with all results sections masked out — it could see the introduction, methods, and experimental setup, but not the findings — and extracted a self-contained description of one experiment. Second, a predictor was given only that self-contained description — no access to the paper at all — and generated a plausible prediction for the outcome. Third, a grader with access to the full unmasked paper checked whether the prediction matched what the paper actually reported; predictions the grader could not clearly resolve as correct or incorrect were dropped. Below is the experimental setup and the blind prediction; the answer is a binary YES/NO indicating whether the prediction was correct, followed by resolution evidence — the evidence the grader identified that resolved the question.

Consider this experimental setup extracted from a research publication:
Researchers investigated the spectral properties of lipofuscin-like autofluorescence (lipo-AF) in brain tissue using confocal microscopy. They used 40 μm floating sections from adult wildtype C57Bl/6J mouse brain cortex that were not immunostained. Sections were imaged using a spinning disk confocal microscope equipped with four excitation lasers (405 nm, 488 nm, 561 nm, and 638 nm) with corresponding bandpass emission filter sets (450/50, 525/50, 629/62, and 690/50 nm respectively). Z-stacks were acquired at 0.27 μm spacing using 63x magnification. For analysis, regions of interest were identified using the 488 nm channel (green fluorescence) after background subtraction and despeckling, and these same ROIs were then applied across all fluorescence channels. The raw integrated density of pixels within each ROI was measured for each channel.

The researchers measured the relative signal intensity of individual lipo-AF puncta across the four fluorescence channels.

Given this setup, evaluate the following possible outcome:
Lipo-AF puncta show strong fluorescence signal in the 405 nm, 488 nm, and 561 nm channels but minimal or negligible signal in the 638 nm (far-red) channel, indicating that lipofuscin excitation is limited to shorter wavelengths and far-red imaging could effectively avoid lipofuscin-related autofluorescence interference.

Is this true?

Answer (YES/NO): NO